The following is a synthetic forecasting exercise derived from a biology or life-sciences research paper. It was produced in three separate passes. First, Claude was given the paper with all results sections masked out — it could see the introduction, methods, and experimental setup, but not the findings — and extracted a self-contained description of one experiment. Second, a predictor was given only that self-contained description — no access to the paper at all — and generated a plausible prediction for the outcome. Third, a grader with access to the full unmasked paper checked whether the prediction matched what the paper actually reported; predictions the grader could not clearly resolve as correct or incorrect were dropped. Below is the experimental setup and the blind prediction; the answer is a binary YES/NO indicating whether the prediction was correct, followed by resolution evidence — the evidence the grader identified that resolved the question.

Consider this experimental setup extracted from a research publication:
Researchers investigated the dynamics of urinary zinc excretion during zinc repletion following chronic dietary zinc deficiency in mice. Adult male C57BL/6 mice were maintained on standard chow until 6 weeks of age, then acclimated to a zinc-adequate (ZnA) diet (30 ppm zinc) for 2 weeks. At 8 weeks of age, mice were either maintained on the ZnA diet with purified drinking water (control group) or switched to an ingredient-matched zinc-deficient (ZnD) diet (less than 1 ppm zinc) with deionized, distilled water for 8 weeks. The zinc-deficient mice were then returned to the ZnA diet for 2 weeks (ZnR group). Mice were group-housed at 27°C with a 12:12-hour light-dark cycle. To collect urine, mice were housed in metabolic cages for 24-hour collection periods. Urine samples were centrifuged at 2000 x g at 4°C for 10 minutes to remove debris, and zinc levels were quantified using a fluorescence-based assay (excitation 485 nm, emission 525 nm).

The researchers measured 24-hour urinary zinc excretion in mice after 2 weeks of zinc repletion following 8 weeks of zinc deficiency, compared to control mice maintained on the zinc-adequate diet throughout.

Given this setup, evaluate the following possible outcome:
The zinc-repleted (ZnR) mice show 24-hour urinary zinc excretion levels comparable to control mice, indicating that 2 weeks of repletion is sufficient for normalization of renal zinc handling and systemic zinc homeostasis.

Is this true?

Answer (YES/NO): NO